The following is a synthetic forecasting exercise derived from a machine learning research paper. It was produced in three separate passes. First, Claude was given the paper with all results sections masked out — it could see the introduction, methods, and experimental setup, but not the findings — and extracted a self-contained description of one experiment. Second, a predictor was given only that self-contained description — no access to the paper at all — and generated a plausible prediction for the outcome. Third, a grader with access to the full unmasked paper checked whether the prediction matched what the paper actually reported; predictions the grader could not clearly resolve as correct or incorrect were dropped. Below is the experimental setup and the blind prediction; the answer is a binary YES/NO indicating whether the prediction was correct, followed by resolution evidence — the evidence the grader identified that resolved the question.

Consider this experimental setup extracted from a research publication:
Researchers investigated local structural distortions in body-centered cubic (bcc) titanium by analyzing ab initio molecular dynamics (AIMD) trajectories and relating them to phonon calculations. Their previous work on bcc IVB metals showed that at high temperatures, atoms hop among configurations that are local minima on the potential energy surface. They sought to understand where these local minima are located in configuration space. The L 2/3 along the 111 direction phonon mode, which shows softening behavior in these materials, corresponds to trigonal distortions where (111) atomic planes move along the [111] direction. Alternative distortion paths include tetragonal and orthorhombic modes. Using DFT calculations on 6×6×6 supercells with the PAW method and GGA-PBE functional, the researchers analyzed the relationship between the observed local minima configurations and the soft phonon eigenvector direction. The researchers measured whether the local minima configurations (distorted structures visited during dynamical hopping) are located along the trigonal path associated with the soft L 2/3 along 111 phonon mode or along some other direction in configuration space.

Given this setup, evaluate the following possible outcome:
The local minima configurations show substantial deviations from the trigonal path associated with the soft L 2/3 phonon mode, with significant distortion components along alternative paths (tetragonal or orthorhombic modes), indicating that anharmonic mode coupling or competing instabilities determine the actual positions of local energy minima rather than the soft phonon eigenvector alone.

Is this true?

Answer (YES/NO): NO